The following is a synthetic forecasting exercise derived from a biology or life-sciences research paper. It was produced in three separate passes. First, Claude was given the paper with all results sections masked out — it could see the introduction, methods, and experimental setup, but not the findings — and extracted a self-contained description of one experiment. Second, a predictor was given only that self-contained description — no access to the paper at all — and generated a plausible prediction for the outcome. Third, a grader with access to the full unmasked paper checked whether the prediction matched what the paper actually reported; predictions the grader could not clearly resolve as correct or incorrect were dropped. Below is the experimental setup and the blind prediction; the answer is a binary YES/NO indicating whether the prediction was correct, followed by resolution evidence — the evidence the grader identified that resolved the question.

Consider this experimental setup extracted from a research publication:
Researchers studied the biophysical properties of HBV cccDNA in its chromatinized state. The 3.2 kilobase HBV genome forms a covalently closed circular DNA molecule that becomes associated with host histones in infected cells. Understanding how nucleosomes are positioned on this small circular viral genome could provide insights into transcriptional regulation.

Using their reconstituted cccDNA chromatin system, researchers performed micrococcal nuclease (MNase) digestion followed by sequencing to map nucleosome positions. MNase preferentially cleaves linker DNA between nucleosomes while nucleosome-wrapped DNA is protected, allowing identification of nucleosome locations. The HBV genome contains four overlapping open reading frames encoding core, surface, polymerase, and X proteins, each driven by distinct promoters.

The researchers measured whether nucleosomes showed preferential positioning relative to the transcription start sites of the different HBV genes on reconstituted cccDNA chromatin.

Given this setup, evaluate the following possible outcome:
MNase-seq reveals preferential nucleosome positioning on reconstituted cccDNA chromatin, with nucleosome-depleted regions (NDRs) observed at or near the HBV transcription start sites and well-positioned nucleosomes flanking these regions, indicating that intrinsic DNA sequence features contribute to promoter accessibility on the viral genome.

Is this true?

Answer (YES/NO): NO